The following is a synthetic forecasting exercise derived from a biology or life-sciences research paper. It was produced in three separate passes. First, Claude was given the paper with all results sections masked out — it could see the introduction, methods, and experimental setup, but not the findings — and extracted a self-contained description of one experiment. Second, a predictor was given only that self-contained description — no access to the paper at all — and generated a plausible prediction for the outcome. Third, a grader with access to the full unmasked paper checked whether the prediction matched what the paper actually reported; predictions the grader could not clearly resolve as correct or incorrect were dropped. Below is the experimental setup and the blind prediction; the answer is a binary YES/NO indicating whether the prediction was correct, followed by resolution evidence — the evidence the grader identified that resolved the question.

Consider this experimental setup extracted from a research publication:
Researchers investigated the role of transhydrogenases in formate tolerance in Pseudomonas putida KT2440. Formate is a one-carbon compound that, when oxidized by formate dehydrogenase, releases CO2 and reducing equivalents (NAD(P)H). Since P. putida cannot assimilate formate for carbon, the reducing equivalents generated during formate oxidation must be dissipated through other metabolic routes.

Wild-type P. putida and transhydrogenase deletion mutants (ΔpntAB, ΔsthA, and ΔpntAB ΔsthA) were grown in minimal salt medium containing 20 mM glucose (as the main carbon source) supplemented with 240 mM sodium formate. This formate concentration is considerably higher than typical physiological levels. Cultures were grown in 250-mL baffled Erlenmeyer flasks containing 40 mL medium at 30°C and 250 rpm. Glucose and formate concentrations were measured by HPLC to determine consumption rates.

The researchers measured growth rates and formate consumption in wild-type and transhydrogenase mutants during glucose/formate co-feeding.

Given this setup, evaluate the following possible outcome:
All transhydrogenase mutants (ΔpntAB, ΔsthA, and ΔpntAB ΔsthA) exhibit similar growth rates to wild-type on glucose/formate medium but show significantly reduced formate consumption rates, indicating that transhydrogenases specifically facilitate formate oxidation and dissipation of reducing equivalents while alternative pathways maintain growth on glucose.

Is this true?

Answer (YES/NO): NO